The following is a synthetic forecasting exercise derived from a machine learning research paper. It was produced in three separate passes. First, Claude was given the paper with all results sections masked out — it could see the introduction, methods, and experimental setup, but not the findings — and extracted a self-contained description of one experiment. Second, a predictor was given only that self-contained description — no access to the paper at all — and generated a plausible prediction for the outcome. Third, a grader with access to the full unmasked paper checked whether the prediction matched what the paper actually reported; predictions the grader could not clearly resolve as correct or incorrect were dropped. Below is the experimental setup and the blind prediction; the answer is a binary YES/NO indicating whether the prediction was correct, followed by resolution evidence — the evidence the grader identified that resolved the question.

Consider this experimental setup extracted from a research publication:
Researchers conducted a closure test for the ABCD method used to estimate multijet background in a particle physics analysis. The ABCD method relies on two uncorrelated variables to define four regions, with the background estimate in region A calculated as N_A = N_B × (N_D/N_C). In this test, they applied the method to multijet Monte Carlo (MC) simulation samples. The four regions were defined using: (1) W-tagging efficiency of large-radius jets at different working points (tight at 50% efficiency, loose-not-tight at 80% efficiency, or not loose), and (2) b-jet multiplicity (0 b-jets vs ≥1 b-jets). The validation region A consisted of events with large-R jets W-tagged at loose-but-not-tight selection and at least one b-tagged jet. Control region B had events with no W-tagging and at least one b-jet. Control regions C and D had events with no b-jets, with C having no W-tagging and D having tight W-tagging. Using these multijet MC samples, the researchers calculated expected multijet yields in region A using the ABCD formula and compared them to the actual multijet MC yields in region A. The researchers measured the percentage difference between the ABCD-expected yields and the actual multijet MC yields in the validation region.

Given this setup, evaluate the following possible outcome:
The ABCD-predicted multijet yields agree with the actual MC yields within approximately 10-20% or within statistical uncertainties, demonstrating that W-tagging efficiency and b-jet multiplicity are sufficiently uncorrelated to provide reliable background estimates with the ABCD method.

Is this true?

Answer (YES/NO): NO